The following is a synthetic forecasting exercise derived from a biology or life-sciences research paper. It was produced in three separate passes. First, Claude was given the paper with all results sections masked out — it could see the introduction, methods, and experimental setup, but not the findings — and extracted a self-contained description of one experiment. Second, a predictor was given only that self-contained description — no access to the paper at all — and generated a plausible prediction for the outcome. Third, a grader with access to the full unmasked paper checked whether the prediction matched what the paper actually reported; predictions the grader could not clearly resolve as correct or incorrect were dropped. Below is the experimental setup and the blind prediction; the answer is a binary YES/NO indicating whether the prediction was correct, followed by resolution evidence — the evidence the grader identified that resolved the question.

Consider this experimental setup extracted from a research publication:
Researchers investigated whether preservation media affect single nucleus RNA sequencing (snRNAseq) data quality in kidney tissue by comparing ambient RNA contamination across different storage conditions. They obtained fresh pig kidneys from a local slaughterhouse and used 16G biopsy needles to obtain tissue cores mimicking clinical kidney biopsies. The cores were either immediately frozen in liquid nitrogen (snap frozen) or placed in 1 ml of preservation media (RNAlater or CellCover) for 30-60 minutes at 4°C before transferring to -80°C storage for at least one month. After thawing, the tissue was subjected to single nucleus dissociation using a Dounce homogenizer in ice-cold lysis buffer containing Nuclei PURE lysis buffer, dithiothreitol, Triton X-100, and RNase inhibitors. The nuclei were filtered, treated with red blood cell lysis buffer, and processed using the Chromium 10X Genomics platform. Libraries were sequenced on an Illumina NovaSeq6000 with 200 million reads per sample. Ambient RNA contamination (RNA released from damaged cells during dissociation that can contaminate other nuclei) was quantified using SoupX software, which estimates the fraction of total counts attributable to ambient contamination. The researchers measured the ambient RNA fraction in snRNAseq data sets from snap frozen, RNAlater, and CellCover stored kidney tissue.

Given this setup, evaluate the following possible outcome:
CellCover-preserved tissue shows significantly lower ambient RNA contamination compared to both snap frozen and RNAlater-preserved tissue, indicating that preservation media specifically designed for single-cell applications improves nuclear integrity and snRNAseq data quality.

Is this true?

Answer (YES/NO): NO